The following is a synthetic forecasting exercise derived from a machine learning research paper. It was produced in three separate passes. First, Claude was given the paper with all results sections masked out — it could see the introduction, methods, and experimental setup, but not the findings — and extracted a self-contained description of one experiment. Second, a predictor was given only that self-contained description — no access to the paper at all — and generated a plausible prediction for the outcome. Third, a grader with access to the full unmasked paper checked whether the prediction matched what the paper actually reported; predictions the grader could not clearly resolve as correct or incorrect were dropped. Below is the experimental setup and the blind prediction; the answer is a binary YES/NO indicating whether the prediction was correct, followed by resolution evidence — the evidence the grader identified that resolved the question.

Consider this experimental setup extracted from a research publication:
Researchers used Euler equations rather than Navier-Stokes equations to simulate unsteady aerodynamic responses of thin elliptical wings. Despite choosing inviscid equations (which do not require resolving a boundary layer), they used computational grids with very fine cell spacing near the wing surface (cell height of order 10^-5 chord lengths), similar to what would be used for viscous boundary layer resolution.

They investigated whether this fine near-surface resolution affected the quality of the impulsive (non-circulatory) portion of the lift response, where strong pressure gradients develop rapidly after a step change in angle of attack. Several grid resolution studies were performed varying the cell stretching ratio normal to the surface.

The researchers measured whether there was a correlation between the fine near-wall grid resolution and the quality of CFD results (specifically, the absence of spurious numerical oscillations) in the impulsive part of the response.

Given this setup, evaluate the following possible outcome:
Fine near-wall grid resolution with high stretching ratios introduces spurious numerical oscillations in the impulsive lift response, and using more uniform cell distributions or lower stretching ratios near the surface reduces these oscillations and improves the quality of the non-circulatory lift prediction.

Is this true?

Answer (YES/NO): NO